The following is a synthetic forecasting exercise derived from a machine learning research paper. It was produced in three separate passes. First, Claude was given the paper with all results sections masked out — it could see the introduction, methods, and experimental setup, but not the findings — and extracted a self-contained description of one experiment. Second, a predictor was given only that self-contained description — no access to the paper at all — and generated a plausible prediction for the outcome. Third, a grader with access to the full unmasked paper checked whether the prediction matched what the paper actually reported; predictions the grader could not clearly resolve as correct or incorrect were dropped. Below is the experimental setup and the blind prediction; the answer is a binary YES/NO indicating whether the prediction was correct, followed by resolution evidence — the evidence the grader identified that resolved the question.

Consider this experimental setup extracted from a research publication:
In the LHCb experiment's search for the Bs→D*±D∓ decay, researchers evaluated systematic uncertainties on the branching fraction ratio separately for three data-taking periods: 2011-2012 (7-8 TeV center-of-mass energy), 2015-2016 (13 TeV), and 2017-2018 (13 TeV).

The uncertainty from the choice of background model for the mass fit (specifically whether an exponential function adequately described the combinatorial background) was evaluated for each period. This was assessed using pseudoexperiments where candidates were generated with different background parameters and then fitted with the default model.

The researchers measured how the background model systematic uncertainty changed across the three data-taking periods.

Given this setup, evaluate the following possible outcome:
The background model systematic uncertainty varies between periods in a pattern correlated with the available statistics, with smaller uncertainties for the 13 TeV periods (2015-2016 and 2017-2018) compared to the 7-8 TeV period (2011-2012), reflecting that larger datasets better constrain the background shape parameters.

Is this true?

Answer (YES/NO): YES